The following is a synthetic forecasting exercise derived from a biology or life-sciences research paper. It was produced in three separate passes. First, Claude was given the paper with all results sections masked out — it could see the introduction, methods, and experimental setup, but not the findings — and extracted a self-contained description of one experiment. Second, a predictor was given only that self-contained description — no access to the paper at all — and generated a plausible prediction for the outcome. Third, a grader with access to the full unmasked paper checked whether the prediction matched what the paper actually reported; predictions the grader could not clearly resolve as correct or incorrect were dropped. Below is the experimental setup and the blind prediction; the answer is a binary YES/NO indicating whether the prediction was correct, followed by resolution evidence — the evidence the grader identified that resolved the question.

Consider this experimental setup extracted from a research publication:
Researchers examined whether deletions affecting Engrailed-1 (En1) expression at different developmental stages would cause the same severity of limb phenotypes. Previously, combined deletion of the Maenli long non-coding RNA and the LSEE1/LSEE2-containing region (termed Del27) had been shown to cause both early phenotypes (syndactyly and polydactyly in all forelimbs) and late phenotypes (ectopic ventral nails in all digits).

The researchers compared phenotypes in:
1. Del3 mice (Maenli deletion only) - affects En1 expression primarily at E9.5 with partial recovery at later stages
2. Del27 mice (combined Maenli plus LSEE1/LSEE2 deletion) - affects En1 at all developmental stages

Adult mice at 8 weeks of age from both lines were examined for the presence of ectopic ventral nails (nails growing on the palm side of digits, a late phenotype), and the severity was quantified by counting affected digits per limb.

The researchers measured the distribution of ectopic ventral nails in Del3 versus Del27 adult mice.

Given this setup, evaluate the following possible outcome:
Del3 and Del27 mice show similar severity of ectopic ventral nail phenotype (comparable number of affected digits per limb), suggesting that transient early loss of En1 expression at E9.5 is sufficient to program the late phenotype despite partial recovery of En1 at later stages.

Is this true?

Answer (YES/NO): NO